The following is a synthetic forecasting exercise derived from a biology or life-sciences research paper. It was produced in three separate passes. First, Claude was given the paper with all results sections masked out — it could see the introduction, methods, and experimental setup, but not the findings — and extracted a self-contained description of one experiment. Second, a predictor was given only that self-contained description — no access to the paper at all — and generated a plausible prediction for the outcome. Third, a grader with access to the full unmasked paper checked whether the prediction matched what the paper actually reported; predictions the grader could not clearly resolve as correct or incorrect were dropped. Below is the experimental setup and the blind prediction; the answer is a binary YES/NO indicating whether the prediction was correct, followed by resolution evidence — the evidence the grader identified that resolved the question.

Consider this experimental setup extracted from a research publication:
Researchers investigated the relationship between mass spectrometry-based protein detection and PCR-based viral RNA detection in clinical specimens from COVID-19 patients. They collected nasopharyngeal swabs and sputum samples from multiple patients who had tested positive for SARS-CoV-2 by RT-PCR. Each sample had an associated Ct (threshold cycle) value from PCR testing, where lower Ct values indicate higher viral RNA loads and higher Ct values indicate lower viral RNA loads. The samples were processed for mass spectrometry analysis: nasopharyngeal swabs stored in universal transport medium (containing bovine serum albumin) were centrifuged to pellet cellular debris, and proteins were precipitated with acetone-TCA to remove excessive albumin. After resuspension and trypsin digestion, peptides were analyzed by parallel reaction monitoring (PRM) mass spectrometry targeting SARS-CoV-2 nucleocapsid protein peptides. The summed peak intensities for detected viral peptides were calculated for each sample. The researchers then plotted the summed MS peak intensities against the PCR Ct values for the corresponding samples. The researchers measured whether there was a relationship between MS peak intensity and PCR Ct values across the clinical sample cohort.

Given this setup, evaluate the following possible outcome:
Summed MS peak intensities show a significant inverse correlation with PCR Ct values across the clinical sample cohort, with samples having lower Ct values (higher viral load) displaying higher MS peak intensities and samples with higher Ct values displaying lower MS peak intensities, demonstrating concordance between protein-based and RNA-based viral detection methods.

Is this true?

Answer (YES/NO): YES